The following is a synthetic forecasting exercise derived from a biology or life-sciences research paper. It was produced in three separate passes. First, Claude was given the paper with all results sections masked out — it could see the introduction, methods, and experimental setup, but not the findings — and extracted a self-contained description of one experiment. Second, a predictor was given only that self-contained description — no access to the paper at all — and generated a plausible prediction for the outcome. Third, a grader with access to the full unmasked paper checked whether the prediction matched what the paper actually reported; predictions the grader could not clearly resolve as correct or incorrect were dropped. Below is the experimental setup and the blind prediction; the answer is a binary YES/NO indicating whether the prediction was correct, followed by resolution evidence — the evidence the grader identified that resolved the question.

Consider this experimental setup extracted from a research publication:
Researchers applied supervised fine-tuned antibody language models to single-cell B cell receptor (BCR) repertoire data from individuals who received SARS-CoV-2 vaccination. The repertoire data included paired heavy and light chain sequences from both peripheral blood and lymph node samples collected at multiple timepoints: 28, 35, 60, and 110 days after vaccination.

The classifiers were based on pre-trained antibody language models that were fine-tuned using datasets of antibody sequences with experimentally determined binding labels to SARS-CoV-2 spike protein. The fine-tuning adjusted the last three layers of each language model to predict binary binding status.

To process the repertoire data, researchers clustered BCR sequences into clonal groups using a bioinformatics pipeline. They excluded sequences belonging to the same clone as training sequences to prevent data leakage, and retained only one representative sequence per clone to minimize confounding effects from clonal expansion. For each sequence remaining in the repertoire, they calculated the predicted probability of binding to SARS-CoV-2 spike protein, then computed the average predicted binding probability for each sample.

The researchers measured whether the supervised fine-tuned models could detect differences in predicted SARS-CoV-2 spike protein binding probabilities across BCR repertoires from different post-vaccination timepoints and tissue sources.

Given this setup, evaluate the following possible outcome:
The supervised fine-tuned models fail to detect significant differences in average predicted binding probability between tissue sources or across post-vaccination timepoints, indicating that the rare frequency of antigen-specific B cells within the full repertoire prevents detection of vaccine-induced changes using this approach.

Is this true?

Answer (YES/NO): NO